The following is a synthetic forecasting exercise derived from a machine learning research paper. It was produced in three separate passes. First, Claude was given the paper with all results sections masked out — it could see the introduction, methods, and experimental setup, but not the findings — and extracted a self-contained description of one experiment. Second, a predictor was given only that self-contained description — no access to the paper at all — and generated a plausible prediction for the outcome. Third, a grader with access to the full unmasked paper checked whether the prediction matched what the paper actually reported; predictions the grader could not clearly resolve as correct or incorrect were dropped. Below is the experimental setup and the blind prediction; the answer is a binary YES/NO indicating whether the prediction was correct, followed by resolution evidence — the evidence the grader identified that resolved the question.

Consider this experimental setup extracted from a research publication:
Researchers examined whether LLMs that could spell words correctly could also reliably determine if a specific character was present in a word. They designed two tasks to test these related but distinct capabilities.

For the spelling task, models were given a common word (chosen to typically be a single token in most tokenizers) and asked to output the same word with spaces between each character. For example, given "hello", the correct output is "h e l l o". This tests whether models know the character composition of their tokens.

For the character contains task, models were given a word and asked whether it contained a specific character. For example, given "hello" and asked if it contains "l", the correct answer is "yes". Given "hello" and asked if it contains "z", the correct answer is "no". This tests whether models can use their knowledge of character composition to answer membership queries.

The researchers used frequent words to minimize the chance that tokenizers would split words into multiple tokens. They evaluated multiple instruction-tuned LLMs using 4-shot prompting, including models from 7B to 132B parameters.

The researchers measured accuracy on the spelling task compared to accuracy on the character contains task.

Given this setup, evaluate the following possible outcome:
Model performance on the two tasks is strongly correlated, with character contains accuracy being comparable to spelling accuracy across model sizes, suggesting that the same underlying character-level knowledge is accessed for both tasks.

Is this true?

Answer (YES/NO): NO